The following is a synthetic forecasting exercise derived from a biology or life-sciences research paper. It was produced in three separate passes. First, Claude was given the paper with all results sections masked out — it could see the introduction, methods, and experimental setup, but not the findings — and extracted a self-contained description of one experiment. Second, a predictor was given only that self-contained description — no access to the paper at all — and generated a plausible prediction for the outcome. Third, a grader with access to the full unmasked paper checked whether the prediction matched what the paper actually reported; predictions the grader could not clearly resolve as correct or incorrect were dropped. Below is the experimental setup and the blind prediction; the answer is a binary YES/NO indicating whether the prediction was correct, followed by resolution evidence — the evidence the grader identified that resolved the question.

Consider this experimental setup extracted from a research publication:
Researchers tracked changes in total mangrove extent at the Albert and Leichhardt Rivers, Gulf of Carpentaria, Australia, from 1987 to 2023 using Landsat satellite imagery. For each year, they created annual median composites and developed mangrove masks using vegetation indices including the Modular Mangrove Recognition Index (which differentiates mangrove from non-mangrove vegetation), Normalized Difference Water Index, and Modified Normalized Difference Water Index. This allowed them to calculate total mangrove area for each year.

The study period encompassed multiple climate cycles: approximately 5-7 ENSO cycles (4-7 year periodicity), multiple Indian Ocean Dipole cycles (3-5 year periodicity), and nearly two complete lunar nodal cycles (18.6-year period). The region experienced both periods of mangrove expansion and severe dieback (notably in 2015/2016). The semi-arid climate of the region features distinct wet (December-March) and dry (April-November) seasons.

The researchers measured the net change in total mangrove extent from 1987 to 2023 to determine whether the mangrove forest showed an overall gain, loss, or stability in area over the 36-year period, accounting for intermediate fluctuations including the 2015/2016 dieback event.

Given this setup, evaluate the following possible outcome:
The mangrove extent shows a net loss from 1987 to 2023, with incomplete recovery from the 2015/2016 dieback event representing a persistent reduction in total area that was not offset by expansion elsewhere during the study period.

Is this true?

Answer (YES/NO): NO